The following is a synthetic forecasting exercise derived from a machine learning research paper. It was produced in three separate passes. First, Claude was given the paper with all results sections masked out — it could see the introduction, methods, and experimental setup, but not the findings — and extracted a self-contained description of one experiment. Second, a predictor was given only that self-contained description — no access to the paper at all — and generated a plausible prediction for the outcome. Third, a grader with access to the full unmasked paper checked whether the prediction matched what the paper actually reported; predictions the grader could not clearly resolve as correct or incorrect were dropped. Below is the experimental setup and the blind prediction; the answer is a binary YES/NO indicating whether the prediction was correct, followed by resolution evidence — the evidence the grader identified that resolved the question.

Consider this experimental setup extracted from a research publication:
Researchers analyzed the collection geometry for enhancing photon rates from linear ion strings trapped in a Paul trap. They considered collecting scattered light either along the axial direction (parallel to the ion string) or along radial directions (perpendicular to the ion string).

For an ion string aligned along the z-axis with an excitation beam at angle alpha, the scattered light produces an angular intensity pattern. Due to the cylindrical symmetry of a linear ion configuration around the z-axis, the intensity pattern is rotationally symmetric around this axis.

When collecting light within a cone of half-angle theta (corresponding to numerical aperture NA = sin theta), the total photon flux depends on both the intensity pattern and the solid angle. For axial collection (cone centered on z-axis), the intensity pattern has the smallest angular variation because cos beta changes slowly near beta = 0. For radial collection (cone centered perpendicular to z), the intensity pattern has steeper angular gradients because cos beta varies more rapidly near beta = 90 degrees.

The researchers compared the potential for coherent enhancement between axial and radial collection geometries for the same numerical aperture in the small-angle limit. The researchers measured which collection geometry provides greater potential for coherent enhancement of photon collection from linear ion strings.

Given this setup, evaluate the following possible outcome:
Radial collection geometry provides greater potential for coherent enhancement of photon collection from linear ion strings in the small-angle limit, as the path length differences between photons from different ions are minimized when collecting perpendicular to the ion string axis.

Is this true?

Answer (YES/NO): NO